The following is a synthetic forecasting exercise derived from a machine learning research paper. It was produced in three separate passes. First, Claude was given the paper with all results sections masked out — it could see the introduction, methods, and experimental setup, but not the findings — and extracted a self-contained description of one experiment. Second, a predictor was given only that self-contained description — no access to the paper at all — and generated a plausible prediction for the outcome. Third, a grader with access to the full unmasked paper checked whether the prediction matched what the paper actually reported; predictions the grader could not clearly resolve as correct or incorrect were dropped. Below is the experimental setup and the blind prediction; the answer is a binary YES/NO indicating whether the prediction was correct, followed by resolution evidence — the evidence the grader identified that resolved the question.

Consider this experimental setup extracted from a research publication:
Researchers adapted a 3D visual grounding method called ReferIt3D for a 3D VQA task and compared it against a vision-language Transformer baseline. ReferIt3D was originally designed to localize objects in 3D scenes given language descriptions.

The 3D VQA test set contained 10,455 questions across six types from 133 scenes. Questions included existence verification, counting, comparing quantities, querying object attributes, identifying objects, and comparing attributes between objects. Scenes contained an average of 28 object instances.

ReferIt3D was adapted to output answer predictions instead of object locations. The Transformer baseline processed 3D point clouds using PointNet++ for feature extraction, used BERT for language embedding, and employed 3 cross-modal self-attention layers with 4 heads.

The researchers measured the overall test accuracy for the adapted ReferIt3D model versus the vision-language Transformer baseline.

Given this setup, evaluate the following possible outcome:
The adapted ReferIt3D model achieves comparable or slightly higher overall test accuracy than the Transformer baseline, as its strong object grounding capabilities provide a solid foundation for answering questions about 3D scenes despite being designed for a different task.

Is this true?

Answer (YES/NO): NO